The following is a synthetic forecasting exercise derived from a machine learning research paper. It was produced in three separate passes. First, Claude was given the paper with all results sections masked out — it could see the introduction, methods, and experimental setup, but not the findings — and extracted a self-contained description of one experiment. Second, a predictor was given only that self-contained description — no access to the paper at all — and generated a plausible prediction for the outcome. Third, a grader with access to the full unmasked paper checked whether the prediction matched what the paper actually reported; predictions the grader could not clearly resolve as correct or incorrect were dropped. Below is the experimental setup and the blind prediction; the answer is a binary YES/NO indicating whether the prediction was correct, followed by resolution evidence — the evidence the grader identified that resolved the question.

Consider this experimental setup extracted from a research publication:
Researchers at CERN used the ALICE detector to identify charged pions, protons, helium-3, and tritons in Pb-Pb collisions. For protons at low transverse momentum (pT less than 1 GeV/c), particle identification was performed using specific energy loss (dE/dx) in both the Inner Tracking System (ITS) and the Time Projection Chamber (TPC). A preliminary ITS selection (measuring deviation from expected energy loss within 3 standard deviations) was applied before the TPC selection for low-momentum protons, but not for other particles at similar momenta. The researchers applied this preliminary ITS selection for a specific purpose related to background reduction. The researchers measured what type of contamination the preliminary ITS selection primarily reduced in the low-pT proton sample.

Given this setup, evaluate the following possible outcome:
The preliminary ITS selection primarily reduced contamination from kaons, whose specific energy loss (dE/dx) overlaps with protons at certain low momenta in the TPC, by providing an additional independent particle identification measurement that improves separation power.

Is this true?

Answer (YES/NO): NO